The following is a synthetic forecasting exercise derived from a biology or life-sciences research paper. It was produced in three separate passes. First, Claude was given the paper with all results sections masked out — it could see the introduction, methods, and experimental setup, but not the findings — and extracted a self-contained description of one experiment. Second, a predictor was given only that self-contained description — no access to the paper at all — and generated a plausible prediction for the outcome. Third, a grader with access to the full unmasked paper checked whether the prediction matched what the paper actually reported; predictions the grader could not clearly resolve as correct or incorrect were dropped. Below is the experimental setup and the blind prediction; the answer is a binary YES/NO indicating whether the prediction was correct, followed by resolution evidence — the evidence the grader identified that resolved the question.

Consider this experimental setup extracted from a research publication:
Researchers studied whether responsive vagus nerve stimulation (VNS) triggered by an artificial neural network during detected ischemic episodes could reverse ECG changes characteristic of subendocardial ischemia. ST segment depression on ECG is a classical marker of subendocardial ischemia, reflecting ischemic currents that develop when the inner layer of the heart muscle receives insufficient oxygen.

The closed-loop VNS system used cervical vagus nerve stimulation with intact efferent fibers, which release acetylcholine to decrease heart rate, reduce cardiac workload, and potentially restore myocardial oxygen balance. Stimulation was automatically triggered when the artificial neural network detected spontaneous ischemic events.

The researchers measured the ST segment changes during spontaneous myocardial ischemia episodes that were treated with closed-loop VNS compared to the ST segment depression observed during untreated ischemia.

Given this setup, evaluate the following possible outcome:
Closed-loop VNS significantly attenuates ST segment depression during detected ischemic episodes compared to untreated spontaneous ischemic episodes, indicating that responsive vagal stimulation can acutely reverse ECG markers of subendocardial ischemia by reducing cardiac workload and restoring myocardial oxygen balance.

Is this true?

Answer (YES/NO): YES